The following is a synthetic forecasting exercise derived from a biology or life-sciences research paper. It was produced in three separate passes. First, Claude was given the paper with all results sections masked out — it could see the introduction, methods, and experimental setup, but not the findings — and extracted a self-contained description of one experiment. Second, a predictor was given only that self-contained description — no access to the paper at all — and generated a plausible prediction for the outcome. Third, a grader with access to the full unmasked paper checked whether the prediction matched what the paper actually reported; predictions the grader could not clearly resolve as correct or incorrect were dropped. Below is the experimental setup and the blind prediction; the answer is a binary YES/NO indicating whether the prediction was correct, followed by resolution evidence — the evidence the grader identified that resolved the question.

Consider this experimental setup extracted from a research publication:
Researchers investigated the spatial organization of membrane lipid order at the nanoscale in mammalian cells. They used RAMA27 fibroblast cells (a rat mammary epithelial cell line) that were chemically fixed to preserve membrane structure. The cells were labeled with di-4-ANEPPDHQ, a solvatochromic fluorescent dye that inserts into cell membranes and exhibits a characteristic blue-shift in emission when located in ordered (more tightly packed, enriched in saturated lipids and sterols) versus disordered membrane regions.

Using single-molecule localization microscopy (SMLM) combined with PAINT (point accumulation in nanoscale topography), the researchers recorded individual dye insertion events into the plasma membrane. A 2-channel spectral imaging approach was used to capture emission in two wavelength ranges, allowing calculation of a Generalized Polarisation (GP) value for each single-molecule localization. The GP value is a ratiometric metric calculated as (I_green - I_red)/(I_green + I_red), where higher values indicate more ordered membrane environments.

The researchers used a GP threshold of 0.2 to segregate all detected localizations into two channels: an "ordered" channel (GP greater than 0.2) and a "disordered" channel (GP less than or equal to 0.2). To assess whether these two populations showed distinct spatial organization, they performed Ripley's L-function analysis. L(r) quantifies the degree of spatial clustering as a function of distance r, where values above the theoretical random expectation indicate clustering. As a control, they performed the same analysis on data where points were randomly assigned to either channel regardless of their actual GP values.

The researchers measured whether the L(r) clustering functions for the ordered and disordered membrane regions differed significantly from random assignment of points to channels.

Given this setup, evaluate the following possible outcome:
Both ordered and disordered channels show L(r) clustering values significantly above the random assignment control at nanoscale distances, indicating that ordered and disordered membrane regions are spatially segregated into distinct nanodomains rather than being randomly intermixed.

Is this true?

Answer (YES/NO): NO